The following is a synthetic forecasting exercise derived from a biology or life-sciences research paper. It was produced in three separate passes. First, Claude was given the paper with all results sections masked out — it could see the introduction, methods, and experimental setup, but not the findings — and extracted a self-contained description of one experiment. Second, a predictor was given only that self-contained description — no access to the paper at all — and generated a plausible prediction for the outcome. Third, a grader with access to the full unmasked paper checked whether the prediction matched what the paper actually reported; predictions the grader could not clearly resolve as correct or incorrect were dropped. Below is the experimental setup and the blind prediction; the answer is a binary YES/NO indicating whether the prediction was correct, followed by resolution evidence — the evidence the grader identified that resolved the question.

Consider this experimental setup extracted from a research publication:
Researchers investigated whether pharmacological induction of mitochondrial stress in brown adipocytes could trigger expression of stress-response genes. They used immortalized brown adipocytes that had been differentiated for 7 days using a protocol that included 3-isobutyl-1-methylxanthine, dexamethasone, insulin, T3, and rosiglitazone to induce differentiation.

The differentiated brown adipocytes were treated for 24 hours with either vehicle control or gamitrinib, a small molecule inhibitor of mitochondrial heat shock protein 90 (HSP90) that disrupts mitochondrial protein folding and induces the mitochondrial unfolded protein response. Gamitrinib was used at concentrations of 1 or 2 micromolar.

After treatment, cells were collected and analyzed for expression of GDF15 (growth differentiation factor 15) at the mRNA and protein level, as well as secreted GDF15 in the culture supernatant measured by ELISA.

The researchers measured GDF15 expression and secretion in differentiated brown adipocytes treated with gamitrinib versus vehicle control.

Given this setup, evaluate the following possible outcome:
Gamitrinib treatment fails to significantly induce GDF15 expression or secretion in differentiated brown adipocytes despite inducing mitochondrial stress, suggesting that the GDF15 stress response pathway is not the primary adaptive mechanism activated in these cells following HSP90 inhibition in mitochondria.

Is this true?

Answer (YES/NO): NO